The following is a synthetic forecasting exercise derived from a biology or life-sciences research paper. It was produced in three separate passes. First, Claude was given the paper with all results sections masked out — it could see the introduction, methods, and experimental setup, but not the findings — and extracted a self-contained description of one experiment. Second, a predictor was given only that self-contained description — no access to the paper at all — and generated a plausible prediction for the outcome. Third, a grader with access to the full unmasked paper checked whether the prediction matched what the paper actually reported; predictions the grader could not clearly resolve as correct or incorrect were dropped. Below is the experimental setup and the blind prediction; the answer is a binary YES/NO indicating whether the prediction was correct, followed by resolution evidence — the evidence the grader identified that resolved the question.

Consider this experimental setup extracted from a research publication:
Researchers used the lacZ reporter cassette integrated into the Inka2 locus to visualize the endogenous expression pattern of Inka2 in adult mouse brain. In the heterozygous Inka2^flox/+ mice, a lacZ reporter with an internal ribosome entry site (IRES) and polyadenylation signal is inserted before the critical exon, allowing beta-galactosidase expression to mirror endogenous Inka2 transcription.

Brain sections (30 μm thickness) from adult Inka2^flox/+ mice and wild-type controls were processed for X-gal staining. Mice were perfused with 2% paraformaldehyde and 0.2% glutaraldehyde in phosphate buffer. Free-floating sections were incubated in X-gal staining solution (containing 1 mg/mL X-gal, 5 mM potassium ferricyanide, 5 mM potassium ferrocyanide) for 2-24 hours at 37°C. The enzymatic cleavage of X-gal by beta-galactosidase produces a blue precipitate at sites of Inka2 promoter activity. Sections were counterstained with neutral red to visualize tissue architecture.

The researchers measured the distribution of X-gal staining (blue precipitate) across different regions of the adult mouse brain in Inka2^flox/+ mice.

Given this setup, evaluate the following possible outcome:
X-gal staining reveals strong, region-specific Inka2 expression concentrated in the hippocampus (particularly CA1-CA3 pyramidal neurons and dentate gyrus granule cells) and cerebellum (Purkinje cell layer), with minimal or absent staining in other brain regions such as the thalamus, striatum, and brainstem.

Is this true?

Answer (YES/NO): NO